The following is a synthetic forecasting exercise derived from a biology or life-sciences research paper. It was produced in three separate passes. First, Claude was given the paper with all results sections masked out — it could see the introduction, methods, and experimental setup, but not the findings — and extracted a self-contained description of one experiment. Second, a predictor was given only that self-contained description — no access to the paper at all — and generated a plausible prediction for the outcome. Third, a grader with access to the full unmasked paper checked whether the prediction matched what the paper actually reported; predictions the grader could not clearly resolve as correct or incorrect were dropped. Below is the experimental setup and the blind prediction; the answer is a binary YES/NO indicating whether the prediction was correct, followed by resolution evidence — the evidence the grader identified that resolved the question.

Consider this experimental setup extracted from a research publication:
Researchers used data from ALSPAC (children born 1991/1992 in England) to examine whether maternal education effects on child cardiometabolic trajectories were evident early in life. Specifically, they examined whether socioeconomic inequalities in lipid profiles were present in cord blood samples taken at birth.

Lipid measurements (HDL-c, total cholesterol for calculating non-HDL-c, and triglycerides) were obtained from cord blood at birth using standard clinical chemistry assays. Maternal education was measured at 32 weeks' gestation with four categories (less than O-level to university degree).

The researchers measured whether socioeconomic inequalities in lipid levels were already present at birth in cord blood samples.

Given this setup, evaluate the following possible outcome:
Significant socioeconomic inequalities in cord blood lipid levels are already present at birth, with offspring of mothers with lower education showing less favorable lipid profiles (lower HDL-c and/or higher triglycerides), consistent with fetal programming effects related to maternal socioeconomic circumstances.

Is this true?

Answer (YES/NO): NO